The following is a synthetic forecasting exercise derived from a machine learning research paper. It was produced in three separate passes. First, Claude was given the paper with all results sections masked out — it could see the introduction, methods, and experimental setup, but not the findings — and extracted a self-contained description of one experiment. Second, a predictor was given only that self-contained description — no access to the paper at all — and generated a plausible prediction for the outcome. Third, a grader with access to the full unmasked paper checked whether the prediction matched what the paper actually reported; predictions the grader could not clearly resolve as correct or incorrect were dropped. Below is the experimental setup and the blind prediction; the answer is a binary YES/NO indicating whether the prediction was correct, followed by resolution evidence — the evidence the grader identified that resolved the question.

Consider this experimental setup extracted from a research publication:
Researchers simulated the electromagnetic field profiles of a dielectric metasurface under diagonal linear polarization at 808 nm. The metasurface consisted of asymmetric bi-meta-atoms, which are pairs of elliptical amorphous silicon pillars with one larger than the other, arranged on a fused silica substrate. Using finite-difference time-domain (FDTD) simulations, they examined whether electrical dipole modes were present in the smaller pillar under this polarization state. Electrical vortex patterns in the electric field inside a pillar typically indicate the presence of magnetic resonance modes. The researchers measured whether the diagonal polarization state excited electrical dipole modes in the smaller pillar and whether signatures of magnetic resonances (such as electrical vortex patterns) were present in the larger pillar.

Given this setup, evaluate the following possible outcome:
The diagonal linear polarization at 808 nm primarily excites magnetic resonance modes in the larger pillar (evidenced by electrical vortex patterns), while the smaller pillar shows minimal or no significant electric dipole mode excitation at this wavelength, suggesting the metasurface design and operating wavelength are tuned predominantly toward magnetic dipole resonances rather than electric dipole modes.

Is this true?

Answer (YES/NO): YES